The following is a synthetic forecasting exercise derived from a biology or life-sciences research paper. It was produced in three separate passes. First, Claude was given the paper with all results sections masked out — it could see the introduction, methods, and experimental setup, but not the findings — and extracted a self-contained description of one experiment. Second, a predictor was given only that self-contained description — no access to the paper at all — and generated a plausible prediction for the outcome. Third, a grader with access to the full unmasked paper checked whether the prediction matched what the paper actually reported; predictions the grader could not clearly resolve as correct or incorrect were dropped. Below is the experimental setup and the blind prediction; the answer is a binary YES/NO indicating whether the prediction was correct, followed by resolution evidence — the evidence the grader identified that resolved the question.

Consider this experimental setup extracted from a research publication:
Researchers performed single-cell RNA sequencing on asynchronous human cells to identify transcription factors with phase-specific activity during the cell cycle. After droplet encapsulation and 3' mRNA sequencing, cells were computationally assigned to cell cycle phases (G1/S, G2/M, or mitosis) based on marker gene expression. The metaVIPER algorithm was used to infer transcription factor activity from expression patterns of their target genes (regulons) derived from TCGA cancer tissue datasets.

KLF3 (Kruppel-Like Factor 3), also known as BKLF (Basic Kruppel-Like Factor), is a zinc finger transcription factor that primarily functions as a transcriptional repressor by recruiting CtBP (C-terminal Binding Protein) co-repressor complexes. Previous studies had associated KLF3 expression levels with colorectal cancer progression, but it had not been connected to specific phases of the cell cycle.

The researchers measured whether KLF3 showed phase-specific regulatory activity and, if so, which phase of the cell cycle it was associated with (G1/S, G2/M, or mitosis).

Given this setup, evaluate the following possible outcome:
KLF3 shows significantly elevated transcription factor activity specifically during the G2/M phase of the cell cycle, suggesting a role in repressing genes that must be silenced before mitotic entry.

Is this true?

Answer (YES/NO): NO